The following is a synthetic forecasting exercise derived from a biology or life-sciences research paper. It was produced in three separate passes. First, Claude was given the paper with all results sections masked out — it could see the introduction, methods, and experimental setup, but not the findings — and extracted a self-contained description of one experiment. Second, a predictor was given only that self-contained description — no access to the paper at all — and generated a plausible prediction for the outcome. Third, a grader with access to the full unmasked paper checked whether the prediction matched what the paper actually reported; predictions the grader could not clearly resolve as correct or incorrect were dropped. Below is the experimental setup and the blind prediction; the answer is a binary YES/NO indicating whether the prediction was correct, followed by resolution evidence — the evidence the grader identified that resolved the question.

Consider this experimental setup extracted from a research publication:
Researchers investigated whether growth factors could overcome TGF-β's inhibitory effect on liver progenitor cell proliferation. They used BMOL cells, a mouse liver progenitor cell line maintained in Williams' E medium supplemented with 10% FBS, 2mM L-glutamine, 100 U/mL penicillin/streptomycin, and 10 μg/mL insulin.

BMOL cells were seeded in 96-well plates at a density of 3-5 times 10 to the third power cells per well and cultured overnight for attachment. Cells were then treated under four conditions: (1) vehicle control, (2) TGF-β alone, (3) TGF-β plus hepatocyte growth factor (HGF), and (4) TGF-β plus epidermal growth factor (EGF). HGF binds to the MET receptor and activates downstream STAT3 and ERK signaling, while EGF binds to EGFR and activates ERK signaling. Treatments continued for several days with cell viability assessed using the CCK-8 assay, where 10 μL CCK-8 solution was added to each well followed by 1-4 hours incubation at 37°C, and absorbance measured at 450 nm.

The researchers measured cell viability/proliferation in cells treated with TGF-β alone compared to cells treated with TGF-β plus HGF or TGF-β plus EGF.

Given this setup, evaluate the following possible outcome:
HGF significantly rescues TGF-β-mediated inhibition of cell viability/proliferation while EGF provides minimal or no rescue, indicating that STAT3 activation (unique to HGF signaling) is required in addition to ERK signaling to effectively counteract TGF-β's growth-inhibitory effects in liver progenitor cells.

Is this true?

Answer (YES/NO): NO